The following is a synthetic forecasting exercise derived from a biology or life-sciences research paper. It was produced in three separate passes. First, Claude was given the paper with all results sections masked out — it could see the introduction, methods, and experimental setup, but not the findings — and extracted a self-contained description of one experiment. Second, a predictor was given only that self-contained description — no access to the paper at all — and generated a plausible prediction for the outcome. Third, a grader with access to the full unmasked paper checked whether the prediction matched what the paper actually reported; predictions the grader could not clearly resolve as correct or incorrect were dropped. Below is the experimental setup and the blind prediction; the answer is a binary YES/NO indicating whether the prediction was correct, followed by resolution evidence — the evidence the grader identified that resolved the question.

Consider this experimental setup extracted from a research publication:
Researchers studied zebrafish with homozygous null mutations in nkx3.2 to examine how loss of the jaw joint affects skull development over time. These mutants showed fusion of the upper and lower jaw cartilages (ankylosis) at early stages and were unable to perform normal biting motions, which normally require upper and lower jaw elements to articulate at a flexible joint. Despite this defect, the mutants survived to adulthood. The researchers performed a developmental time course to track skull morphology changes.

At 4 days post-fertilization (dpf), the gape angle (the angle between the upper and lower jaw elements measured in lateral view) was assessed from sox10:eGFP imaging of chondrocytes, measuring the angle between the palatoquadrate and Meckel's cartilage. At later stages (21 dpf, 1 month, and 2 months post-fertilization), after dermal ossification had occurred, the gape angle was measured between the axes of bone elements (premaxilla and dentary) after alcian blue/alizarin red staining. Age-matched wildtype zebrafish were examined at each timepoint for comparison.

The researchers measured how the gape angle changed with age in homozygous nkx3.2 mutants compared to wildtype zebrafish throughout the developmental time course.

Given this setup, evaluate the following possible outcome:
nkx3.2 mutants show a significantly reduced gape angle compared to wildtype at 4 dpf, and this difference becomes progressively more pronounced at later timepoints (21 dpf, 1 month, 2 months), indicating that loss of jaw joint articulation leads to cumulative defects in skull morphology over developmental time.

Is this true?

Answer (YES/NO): NO